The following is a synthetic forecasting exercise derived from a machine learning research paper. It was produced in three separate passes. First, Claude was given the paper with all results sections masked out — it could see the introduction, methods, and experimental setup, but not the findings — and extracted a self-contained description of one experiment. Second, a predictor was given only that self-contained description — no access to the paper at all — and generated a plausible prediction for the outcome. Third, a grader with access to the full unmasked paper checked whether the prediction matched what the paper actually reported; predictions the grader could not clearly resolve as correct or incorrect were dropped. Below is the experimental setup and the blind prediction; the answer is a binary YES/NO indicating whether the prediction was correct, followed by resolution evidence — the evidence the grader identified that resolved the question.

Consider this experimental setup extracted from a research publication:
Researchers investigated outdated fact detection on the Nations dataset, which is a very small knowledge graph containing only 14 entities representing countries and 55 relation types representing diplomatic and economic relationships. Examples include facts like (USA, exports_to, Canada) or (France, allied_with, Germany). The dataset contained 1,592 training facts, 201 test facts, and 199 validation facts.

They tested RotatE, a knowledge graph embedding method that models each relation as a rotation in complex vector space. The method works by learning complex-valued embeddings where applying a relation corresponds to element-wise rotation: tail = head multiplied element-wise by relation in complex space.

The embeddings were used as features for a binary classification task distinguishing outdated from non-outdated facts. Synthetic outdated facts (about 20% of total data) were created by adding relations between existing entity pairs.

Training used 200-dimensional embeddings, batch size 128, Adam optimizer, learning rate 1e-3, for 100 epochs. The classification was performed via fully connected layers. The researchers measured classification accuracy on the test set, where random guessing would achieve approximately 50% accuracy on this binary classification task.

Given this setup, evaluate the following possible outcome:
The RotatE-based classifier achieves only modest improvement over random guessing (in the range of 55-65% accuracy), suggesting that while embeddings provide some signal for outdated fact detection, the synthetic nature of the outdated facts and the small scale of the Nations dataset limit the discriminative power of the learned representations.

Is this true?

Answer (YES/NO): NO